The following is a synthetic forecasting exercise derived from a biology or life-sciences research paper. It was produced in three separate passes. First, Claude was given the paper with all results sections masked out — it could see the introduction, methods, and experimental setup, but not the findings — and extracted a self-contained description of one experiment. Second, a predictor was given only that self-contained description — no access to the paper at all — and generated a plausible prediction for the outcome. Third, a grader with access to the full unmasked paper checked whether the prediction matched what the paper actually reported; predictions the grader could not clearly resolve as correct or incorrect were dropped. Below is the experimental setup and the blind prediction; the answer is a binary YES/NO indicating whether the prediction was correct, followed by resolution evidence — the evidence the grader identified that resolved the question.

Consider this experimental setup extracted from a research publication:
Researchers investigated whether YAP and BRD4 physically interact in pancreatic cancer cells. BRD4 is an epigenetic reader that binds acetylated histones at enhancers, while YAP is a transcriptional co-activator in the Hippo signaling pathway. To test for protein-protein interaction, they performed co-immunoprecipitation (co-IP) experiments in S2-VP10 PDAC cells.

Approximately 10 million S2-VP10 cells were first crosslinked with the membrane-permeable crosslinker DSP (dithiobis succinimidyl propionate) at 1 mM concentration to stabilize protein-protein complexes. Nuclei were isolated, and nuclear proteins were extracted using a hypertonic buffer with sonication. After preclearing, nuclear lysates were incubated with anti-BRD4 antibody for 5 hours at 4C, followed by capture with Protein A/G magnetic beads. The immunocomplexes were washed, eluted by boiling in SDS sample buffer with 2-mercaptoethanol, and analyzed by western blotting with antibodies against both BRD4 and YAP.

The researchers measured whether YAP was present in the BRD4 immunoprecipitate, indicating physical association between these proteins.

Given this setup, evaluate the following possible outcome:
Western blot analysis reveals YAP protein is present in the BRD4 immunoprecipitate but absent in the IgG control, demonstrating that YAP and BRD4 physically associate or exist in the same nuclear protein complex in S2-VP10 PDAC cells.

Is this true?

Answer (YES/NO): YES